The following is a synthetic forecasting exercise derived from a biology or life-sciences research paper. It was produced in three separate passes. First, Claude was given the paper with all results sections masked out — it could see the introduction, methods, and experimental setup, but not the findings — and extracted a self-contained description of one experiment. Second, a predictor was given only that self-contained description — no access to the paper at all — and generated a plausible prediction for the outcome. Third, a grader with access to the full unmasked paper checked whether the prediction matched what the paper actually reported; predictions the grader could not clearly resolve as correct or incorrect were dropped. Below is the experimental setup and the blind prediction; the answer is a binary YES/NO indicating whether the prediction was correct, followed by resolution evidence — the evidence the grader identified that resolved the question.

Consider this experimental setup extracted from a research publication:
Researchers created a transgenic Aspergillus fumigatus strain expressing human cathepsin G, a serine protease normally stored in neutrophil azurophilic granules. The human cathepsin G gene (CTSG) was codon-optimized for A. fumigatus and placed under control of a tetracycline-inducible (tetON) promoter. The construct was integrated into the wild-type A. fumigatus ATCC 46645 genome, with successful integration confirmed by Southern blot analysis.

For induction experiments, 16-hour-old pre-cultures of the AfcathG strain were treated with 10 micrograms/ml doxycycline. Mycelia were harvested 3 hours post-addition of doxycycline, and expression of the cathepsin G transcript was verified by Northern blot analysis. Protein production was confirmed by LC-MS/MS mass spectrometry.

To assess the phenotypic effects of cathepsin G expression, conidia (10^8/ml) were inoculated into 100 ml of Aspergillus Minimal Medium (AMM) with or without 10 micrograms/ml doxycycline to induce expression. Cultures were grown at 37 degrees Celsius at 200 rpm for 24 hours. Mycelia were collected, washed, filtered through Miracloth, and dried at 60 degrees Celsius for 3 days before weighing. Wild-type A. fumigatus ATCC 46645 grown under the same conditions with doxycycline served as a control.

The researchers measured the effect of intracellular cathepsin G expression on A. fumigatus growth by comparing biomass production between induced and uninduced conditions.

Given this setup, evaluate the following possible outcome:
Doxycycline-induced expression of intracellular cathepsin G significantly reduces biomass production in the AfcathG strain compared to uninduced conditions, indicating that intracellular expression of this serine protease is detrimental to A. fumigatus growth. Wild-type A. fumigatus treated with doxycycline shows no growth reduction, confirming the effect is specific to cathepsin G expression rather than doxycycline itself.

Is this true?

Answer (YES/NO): YES